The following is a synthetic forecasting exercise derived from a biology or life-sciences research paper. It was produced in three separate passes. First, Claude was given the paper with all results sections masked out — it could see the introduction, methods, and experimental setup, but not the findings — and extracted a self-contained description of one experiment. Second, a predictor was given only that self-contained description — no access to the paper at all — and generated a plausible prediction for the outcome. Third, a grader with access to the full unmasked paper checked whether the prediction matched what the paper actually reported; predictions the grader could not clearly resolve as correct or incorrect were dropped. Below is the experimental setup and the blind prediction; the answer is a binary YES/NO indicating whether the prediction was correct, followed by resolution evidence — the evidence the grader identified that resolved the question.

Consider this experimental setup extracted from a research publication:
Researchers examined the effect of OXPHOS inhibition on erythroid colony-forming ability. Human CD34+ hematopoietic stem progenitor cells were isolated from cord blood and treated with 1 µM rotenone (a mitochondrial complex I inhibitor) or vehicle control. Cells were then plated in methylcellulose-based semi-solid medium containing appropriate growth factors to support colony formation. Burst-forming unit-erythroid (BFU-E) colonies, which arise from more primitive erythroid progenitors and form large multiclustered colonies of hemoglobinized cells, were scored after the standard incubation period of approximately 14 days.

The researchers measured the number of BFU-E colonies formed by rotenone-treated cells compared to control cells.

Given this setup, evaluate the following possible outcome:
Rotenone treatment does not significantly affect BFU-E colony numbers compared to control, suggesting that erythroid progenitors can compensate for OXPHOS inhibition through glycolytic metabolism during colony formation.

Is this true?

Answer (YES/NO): NO